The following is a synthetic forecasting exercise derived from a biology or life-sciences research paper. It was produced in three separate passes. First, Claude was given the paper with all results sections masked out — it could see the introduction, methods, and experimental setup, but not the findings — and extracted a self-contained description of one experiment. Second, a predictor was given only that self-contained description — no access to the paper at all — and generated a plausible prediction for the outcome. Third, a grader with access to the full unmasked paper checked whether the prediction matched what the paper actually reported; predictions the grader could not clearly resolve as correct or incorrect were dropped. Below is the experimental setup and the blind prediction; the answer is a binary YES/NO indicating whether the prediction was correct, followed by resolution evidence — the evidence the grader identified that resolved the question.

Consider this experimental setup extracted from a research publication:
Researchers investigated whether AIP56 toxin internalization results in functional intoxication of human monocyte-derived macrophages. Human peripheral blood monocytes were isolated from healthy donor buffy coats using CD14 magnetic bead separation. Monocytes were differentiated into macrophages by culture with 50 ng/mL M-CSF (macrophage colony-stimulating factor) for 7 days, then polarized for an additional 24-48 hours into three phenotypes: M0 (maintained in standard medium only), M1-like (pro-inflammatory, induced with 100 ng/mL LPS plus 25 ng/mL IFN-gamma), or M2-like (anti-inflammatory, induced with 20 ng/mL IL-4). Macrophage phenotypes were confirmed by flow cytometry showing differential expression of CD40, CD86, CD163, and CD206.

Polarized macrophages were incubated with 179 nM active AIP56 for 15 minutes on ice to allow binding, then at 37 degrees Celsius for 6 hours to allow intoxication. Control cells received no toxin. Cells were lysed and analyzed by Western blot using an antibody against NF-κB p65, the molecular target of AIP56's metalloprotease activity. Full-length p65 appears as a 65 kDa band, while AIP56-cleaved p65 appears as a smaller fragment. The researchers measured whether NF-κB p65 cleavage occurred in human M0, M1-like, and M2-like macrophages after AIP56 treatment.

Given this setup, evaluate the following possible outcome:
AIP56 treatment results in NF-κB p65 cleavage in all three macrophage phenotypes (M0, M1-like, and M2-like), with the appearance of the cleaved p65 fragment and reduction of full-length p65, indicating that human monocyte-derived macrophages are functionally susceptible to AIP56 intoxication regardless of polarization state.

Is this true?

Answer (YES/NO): YES